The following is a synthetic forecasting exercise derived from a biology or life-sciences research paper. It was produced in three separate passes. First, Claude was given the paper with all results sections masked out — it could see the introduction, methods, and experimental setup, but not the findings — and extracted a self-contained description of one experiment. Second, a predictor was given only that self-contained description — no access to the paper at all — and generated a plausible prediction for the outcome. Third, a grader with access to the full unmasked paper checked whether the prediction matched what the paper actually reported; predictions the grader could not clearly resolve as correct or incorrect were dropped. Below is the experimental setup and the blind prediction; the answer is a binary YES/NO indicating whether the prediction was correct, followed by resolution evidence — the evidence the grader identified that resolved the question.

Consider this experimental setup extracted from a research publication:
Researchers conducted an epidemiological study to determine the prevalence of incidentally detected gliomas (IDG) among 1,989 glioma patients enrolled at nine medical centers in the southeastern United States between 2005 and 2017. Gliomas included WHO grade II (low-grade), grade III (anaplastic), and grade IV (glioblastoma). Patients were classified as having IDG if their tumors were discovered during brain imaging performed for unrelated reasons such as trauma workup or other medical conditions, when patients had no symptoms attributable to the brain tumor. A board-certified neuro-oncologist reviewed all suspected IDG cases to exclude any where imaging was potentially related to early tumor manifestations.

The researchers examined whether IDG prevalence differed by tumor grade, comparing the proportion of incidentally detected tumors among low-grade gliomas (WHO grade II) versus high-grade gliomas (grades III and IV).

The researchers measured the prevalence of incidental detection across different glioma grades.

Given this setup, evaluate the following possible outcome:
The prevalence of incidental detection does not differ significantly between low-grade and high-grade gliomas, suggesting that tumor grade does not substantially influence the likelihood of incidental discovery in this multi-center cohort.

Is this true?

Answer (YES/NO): NO